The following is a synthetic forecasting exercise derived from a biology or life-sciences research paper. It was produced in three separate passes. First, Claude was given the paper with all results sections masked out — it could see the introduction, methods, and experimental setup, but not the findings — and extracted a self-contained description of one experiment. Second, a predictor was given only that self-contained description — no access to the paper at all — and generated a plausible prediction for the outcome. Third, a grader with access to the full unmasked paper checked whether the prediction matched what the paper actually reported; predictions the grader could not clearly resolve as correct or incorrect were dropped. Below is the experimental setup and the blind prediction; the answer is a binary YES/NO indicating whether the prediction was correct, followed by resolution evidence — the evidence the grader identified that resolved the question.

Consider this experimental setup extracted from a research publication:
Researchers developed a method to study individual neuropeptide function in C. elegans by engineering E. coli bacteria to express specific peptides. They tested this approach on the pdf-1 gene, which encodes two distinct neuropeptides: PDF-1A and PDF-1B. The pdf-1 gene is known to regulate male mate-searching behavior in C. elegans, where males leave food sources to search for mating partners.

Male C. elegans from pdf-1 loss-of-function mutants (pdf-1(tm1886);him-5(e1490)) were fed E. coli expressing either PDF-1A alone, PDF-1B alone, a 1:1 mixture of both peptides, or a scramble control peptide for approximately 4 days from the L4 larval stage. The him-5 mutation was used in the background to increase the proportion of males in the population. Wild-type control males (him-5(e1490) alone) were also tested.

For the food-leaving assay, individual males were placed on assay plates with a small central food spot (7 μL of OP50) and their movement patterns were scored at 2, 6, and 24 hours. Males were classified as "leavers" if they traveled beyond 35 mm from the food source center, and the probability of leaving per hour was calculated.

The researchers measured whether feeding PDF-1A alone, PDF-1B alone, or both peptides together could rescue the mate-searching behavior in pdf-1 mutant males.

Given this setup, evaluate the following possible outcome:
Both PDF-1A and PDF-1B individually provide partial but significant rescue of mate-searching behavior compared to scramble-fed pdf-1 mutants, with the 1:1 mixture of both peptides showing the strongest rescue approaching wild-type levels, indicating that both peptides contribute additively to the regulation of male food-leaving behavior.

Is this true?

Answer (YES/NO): NO